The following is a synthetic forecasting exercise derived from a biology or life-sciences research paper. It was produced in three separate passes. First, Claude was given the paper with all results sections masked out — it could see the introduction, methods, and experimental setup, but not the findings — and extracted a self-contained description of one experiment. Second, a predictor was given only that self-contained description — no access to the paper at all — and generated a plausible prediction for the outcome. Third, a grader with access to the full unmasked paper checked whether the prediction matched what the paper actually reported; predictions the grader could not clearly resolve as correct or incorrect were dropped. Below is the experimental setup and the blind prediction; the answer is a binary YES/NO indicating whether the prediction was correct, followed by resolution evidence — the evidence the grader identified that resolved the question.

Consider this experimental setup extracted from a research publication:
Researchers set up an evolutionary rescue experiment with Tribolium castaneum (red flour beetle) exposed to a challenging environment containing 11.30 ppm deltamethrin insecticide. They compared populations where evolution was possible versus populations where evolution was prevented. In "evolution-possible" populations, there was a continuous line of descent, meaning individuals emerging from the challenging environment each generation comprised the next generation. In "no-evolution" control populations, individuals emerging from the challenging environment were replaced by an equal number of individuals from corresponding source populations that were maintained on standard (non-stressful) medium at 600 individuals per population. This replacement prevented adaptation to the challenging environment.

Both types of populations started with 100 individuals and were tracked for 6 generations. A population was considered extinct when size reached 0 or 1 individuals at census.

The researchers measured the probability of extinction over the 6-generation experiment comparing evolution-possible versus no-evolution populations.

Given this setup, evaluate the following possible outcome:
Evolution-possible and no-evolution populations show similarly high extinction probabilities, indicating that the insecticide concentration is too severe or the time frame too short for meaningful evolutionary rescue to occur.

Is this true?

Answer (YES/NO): NO